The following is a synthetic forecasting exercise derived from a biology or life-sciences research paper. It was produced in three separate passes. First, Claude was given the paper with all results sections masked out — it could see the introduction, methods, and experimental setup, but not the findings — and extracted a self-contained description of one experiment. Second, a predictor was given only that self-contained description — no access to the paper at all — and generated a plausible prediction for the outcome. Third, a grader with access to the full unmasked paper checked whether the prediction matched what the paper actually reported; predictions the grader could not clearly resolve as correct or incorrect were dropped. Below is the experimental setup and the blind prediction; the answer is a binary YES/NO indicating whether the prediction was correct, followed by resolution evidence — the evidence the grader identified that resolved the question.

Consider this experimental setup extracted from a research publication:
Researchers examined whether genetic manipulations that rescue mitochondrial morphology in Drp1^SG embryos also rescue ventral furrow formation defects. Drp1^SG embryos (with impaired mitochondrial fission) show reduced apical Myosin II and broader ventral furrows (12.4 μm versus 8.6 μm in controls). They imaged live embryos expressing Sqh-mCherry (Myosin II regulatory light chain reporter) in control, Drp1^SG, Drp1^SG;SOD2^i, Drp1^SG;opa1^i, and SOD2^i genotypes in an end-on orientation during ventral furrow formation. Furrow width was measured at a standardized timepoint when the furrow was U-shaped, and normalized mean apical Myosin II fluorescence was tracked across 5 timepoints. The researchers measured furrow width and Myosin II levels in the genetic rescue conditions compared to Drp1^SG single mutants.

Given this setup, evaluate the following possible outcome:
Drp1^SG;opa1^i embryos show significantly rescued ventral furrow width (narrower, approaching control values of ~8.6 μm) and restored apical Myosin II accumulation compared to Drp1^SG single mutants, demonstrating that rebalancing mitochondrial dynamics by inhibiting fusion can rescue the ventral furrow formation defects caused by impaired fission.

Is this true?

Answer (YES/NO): NO